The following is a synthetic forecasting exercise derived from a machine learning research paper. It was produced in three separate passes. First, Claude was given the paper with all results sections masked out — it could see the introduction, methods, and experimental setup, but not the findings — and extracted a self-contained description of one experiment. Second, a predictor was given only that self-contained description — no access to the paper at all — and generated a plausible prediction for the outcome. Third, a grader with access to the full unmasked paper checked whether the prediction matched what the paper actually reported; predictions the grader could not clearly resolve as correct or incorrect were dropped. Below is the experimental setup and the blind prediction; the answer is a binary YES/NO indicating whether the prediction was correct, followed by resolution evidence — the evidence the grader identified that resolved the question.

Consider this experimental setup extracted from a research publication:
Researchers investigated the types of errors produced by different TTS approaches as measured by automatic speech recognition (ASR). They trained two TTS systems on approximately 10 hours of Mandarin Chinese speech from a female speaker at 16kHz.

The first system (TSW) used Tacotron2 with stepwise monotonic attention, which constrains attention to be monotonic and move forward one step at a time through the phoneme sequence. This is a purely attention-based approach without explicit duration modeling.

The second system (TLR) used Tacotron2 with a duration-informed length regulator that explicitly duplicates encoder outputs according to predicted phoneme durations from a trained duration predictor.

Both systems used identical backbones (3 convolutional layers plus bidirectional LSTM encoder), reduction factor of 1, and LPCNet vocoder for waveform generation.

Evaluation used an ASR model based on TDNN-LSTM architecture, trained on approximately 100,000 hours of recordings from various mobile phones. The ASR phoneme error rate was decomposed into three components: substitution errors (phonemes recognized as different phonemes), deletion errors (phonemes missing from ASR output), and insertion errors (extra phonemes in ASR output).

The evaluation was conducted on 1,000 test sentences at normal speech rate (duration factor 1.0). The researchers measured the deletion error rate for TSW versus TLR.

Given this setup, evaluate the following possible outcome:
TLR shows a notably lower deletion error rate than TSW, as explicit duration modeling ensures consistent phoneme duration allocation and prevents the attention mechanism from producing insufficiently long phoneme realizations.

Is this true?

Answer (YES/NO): YES